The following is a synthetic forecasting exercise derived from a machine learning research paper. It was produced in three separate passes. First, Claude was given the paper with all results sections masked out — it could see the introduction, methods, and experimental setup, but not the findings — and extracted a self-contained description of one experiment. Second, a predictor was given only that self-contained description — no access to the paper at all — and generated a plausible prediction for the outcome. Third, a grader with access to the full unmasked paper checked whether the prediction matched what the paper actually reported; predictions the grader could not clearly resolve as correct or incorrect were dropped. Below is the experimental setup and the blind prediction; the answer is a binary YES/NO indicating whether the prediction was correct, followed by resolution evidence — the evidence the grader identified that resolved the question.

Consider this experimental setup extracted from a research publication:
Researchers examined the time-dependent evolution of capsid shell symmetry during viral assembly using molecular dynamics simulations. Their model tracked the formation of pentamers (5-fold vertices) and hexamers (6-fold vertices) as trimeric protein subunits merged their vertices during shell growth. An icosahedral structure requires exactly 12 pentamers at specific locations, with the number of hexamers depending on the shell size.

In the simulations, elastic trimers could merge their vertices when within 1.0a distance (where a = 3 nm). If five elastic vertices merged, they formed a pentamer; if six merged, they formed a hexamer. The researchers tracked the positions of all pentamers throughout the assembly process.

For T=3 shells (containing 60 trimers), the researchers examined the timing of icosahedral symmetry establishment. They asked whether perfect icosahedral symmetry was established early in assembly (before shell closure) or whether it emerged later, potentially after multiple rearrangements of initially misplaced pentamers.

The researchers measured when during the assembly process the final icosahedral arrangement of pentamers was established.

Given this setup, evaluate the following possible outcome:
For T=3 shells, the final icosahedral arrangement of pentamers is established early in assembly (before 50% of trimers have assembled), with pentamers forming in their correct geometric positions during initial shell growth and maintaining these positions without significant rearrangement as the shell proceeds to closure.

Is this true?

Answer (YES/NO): NO